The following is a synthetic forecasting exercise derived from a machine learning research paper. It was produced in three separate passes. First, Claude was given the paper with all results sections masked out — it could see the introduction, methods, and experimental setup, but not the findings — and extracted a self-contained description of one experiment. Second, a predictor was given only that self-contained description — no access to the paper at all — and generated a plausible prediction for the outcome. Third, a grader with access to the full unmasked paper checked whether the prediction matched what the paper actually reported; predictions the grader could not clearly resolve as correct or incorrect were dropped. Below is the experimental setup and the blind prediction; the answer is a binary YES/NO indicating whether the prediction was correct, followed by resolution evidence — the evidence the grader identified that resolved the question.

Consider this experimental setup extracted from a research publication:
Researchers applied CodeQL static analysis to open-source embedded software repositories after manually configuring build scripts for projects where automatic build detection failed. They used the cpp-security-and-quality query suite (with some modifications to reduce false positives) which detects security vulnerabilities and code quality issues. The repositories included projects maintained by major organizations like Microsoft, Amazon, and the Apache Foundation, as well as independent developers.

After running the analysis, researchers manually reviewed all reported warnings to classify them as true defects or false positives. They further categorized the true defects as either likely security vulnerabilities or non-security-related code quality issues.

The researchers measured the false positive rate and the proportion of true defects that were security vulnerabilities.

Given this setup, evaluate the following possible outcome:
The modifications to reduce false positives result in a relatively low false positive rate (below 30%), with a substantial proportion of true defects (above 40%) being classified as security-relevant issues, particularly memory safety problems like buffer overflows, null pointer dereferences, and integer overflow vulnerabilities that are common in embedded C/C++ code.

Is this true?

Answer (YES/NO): NO